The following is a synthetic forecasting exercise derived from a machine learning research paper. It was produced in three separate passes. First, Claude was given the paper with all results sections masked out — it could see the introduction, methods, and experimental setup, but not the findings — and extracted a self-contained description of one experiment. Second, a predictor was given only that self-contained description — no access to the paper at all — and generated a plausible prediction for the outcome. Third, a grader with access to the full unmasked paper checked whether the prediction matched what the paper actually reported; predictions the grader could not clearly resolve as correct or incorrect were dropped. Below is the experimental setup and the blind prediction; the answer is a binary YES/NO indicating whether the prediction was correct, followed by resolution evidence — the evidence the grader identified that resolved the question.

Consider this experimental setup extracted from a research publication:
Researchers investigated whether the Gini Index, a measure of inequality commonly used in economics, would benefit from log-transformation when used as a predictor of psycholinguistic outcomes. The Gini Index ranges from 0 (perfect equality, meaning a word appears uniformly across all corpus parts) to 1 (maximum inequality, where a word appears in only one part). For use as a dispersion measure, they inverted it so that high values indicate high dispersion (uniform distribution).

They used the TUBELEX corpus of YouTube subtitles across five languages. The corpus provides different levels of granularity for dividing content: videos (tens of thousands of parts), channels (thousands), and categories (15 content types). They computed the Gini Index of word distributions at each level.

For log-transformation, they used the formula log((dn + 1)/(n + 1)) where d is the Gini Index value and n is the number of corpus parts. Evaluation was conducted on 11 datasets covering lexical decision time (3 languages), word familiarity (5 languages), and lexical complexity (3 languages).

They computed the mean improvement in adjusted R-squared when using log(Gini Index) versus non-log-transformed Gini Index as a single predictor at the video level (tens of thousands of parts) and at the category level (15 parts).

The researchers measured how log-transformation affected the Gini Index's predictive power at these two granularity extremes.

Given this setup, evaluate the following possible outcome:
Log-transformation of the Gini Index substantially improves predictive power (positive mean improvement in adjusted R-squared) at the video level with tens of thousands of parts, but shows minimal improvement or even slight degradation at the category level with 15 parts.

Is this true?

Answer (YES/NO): YES